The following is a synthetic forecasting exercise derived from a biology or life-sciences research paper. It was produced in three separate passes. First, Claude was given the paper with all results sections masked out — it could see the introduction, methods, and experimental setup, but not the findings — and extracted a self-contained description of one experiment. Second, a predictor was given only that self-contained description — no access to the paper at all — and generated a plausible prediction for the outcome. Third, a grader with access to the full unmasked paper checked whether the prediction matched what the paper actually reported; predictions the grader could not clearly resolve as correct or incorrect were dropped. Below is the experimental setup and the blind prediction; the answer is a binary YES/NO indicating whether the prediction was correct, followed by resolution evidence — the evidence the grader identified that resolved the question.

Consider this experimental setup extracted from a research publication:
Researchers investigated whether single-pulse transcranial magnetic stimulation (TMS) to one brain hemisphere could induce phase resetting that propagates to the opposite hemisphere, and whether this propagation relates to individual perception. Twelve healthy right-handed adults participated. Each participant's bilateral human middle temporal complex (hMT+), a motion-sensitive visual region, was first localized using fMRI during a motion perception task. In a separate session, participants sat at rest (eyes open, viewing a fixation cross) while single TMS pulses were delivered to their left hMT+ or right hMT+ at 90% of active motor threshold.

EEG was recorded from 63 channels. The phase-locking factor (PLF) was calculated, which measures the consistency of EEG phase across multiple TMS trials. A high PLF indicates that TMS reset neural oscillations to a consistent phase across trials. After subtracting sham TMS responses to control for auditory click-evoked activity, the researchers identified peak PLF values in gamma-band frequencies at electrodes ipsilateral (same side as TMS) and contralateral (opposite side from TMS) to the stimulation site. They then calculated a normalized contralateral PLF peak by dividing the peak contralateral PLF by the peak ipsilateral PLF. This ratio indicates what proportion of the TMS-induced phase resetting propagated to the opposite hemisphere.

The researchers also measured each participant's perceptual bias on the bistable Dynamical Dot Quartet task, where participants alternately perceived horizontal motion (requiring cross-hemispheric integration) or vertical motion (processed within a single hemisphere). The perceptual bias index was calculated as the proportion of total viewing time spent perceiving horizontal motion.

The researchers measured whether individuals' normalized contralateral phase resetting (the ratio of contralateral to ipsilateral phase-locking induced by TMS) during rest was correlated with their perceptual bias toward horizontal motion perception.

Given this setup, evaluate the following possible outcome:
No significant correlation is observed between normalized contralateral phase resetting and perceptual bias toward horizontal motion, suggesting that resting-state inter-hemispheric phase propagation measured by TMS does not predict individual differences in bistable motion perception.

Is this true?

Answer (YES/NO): NO